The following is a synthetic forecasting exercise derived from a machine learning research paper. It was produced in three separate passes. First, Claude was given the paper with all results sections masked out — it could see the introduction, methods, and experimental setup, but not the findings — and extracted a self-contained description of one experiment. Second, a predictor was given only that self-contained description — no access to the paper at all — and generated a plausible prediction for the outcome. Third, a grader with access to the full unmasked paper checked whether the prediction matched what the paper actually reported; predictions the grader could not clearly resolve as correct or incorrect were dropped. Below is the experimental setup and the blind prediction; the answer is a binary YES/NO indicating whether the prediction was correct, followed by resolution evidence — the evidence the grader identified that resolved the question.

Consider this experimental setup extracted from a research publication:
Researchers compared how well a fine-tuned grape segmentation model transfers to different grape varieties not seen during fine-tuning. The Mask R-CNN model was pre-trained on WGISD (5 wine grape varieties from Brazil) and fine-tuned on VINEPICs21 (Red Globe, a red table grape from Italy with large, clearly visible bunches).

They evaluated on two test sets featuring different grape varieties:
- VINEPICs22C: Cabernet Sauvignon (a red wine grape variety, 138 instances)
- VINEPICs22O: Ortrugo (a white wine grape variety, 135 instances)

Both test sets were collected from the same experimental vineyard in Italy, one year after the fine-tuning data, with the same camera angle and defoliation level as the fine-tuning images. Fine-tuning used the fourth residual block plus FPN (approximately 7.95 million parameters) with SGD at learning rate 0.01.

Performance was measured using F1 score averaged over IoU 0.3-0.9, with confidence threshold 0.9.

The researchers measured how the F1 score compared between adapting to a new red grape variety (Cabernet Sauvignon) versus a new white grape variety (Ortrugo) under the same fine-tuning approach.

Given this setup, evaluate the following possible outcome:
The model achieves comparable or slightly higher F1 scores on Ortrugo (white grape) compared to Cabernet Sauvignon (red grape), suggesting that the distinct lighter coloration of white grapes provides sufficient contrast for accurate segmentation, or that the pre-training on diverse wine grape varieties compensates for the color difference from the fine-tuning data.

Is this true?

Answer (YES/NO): NO